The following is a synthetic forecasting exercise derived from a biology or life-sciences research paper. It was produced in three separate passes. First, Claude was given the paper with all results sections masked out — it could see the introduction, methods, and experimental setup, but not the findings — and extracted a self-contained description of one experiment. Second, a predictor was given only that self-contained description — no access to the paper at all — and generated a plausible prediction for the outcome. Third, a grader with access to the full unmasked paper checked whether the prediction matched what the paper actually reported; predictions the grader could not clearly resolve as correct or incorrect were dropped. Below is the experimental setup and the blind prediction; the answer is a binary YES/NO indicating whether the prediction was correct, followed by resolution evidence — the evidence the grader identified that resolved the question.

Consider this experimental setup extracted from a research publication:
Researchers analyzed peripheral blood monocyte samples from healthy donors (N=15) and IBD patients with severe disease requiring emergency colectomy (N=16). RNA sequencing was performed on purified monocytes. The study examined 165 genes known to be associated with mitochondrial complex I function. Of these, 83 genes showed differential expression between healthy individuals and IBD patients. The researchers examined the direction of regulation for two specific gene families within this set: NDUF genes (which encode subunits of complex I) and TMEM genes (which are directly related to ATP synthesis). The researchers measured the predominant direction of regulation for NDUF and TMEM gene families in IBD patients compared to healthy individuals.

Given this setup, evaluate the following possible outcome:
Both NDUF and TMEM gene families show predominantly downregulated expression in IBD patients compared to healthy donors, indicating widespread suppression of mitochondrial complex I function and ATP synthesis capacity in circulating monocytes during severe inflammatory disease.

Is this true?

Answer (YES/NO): NO